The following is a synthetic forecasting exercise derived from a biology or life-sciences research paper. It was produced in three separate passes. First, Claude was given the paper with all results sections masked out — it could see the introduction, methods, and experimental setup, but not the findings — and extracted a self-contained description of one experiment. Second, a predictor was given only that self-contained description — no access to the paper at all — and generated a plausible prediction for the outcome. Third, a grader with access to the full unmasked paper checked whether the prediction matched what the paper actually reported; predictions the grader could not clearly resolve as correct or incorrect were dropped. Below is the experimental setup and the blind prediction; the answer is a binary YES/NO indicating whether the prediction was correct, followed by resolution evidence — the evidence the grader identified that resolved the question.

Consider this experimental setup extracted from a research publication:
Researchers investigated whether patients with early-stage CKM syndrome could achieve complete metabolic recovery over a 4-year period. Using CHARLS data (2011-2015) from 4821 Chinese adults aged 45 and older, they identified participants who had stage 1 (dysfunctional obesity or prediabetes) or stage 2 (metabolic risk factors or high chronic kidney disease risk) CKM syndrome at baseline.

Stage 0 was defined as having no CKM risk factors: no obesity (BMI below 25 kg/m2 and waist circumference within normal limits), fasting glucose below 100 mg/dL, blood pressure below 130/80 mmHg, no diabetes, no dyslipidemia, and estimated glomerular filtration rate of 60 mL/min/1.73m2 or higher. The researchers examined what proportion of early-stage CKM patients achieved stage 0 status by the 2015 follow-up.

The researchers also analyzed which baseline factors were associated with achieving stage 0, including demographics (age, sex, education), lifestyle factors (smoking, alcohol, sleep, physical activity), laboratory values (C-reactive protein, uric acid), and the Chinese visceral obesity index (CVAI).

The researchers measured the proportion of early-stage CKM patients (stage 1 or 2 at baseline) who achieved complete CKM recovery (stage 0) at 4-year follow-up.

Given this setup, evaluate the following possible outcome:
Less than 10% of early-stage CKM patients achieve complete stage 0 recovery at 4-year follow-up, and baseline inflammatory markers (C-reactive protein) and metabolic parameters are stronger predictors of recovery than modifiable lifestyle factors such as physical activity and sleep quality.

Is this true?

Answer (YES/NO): NO